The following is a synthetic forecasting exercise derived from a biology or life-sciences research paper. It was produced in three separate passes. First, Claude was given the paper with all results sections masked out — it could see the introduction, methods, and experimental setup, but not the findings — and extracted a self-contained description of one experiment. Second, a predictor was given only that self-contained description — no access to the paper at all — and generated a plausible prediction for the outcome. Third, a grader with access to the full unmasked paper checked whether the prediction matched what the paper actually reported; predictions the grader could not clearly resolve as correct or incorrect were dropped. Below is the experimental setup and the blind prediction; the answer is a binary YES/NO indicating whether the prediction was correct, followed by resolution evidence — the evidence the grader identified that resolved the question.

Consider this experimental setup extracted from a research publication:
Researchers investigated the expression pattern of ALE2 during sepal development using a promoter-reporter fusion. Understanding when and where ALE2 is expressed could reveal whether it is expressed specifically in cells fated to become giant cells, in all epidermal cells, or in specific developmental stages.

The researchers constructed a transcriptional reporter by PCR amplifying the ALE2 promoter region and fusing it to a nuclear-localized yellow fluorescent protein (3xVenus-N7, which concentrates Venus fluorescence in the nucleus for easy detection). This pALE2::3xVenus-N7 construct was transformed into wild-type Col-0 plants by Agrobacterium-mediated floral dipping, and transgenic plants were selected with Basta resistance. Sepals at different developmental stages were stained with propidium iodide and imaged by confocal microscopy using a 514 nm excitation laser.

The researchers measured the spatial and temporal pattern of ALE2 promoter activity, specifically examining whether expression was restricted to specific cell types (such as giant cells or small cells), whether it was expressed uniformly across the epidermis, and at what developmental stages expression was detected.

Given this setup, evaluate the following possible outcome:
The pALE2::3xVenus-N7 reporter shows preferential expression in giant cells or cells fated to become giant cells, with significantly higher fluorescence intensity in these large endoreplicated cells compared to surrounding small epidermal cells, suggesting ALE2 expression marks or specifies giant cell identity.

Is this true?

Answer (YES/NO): NO